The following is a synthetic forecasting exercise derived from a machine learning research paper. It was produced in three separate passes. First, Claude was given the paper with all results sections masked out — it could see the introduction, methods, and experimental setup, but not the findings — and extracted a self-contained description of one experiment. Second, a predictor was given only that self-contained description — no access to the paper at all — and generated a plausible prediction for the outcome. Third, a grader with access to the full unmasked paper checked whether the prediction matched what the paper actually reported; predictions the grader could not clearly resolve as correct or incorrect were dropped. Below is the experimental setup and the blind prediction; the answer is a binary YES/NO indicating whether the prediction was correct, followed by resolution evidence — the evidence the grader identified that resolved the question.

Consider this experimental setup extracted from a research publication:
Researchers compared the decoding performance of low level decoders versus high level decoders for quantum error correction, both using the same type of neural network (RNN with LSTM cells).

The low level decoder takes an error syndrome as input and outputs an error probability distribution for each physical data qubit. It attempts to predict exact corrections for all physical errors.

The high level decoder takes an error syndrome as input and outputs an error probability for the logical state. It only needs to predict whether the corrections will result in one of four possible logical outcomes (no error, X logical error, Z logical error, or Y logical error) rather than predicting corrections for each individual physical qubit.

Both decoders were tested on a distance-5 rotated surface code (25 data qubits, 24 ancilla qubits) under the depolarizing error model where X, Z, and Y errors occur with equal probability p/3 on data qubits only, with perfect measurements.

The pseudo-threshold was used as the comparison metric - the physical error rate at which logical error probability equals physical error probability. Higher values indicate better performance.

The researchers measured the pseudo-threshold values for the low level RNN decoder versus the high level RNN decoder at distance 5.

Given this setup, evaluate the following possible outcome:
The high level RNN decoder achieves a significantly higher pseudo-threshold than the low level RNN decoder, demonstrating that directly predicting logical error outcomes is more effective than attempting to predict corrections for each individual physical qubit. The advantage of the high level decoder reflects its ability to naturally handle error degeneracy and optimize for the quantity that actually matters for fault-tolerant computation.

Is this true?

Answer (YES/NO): NO